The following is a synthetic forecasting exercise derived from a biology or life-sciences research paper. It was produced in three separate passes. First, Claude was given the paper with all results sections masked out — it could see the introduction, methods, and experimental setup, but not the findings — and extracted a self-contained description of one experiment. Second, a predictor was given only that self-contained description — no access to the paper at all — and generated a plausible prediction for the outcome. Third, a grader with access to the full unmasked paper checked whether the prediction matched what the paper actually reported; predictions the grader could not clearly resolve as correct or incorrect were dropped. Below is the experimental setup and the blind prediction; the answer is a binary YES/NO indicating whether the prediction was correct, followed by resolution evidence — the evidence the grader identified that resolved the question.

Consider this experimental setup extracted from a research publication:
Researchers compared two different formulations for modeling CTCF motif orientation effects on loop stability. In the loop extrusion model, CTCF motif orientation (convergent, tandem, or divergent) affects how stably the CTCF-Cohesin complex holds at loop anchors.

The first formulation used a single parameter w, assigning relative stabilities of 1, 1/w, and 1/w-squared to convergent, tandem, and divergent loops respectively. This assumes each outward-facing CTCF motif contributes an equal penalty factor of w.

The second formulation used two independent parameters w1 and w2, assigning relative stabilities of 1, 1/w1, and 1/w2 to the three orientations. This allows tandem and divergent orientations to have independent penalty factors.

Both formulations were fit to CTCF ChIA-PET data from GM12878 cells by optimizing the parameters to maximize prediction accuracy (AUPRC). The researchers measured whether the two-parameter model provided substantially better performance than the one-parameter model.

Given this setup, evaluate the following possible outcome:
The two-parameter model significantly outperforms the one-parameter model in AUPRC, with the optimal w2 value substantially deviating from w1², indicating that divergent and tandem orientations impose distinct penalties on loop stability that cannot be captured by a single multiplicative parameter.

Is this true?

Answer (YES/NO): NO